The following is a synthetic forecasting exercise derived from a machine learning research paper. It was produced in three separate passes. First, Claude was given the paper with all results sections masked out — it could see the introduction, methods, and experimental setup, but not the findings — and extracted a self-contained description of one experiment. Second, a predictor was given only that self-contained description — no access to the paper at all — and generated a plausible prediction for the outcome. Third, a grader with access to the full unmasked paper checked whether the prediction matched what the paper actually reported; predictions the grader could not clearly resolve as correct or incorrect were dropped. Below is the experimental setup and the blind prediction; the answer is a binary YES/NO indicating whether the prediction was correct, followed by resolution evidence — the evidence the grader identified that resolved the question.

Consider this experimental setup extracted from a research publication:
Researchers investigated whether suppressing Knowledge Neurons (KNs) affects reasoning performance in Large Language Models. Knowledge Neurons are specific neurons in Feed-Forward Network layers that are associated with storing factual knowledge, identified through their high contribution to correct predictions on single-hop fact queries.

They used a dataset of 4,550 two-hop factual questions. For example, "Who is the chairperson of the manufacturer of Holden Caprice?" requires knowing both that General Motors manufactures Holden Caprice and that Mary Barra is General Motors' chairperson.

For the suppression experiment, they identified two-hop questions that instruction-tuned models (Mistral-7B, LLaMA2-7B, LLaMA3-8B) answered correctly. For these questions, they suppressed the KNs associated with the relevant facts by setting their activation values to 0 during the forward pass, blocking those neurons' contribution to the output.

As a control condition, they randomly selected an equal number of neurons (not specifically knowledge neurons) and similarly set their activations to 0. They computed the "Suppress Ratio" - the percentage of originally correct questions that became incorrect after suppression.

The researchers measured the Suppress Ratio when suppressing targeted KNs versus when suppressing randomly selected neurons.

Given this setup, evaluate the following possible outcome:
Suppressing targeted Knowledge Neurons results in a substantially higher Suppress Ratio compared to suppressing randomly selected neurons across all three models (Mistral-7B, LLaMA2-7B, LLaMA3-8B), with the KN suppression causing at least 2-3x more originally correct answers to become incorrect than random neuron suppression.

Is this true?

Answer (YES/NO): YES